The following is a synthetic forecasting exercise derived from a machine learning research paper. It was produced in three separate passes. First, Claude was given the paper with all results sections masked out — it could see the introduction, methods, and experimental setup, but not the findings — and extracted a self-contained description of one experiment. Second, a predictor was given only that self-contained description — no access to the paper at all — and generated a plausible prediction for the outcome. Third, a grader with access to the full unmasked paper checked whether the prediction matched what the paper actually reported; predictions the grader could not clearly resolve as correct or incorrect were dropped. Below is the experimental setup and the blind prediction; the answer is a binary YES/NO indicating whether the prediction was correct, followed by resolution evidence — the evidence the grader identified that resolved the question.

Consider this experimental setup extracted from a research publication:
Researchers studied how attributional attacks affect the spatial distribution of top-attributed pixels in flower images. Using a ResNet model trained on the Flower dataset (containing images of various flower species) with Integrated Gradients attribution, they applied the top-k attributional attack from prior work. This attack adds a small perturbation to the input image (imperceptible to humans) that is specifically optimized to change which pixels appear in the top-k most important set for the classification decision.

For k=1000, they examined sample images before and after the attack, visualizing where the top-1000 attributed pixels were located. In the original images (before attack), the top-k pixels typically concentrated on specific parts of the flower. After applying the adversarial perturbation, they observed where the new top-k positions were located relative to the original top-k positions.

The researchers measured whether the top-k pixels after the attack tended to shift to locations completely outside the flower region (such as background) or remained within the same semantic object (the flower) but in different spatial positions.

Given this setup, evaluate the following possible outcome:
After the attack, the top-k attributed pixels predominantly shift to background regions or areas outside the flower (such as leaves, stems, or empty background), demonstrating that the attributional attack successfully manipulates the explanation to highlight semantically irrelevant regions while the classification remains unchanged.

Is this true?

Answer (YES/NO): NO